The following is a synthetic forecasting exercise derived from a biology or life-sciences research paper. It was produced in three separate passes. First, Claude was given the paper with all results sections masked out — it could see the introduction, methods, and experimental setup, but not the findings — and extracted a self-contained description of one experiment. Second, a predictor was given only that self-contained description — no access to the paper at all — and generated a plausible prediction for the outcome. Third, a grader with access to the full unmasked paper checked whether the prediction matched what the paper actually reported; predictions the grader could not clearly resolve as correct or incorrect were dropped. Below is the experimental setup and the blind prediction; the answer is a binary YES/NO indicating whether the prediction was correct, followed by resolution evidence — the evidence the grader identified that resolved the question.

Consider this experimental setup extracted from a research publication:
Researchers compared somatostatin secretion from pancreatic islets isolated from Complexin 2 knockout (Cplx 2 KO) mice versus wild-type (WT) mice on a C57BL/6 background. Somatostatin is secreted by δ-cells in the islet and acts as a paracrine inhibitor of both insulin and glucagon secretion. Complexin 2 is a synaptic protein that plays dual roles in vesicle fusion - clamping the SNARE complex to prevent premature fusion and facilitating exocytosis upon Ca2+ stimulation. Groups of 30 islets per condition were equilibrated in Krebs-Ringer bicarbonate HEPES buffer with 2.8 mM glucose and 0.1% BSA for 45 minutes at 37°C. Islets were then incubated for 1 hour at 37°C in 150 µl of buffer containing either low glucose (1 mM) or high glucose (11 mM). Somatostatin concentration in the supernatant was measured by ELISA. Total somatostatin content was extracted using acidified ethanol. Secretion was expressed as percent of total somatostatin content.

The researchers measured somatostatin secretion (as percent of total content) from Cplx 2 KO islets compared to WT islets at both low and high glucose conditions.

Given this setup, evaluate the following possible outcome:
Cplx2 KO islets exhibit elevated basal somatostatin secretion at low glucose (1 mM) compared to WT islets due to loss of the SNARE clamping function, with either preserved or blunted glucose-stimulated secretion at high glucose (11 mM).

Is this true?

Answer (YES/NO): NO